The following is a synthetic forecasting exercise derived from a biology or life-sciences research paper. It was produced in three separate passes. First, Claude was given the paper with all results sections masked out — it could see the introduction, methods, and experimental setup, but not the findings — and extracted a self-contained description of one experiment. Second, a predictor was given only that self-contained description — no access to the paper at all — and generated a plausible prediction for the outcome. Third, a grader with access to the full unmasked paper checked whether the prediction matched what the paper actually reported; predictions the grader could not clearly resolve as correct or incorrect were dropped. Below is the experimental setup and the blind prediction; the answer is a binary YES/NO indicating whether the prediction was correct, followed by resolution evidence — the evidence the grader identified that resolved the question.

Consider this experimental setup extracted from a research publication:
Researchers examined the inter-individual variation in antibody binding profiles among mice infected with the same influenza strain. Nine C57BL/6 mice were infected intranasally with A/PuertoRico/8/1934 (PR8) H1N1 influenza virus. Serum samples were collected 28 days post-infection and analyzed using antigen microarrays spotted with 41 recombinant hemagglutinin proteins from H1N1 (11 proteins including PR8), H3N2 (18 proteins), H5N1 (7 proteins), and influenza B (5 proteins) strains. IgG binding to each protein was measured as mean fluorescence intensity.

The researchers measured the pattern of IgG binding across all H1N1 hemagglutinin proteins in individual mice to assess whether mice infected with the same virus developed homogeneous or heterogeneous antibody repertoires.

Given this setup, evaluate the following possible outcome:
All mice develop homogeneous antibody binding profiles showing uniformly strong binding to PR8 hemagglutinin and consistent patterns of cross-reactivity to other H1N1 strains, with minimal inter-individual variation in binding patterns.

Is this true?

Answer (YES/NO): NO